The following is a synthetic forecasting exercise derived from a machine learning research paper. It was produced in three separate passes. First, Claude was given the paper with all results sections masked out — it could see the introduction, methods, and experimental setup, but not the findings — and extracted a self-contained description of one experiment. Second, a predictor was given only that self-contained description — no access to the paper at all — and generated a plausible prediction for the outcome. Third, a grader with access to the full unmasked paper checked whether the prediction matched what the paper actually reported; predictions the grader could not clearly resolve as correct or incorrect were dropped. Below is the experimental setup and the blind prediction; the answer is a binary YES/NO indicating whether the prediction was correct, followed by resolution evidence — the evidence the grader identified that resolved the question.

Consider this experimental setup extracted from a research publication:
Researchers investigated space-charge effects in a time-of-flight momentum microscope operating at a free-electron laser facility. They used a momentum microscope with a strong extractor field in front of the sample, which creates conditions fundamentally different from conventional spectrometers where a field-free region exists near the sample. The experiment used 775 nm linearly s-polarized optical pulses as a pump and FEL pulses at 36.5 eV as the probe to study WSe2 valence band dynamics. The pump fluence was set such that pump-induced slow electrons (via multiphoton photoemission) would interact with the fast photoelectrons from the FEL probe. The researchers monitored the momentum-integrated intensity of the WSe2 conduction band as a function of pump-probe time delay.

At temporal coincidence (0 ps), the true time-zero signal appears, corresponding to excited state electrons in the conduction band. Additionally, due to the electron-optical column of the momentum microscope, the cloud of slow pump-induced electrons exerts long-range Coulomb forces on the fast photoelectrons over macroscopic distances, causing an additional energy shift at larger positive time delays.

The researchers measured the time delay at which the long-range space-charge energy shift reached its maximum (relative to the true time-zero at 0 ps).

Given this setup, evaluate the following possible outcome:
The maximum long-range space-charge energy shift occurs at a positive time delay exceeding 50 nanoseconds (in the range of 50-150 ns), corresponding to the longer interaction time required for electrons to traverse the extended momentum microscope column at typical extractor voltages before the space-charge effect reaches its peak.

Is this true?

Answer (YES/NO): NO